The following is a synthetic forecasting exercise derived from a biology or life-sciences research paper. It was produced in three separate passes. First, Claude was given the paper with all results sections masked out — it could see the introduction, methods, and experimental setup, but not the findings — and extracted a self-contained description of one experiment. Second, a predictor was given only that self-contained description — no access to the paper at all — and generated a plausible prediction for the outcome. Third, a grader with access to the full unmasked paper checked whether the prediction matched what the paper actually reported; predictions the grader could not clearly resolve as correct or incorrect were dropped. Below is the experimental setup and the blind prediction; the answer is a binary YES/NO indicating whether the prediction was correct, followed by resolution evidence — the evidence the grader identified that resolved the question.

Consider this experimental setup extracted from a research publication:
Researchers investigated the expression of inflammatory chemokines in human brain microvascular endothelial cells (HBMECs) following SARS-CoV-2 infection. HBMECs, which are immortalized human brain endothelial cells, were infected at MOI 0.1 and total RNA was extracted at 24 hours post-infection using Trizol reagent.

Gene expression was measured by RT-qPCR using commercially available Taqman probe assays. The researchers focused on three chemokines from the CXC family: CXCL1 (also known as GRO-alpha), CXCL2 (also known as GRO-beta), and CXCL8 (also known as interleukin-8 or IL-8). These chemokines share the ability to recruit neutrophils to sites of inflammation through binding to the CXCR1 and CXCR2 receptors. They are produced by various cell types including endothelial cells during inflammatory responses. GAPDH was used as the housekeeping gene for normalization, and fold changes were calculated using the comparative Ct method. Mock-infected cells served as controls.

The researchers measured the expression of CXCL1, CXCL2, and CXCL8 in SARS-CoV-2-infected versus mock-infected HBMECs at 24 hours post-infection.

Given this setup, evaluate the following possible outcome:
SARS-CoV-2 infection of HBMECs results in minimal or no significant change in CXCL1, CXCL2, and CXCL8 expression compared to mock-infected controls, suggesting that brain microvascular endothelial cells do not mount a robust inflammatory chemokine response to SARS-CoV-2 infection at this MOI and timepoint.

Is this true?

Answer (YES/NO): NO